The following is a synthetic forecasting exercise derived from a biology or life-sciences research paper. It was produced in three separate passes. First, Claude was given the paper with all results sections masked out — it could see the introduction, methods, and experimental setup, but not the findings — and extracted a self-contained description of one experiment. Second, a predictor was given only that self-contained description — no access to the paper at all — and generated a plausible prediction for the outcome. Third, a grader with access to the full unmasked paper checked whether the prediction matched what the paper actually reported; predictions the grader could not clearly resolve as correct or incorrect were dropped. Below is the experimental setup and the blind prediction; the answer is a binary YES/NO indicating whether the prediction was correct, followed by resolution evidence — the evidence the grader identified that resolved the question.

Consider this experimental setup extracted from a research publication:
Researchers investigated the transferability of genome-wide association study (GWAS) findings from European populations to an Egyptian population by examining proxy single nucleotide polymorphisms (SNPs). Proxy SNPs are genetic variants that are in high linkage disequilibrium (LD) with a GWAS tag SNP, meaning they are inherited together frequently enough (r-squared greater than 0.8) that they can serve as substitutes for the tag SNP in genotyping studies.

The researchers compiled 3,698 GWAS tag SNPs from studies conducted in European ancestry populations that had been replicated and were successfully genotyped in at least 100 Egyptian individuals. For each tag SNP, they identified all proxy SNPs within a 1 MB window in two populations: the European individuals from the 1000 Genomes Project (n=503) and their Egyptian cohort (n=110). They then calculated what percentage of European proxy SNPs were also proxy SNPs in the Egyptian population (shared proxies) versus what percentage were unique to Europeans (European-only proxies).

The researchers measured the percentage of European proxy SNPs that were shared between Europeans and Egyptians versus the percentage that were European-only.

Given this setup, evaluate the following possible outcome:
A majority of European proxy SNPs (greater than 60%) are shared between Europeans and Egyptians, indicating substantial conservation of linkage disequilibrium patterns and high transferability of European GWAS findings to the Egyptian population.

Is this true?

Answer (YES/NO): NO